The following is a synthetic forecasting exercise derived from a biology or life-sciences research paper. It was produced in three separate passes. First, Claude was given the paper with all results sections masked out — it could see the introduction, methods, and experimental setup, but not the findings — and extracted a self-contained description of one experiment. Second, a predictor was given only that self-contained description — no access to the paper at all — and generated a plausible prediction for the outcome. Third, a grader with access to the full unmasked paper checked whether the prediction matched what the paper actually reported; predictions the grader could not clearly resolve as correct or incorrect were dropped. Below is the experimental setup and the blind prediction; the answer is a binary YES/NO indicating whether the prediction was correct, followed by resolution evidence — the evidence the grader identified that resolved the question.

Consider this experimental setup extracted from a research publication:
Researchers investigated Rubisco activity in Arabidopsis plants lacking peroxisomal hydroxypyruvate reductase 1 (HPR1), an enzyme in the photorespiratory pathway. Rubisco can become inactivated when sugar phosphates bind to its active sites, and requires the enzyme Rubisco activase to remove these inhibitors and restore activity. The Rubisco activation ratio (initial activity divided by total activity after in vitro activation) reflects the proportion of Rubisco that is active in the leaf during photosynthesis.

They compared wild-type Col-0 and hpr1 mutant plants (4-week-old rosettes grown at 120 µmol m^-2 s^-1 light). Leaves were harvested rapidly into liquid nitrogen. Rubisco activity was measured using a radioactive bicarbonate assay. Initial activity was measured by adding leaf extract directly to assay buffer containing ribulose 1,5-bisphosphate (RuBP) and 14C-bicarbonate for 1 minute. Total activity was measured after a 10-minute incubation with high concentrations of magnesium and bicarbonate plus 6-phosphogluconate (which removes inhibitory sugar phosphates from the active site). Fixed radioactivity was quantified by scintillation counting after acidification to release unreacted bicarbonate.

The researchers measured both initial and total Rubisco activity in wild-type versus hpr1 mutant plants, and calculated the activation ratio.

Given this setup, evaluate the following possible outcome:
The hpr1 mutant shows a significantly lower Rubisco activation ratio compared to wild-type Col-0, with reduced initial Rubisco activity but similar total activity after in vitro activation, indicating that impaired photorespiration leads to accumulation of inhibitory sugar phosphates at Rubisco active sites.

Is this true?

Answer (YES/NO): NO